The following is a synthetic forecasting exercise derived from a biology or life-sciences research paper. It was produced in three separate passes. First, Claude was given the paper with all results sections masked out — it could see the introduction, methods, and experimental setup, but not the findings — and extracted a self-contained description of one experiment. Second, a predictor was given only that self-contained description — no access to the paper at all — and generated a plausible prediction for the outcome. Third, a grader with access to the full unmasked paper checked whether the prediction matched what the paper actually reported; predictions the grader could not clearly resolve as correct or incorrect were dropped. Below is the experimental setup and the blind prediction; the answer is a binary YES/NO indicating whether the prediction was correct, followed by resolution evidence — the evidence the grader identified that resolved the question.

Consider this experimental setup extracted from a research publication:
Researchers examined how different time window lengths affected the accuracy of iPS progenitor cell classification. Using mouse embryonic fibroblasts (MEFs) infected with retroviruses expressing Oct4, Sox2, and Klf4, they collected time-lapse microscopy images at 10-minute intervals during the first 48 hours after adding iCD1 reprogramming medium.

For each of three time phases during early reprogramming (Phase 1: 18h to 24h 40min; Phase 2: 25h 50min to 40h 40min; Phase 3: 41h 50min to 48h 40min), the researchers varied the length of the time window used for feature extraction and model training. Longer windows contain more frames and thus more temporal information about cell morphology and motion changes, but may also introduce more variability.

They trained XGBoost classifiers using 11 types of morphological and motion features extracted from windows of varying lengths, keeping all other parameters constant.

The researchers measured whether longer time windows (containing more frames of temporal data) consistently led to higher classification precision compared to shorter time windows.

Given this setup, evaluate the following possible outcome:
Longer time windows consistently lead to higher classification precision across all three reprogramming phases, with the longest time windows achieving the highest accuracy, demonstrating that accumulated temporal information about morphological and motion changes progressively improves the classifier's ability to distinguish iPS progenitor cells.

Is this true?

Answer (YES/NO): NO